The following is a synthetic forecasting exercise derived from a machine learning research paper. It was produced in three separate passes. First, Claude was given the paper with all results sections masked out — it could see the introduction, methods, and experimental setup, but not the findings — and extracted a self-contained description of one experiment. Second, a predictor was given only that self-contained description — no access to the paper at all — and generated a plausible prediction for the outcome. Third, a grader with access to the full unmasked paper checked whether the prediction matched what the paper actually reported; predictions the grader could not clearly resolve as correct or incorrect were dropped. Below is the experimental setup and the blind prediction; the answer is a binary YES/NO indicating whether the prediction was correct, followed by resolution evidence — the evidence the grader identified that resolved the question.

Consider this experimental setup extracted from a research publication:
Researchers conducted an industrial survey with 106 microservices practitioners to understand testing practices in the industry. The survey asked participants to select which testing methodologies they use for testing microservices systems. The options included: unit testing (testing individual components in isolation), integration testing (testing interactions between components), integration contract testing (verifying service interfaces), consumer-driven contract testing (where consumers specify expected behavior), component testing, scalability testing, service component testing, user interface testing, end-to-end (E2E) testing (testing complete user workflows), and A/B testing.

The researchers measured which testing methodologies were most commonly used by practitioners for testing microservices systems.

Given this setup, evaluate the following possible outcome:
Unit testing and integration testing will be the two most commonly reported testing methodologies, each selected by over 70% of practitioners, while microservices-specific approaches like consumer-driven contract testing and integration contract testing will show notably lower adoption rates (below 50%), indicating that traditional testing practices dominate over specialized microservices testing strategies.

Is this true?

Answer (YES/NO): NO